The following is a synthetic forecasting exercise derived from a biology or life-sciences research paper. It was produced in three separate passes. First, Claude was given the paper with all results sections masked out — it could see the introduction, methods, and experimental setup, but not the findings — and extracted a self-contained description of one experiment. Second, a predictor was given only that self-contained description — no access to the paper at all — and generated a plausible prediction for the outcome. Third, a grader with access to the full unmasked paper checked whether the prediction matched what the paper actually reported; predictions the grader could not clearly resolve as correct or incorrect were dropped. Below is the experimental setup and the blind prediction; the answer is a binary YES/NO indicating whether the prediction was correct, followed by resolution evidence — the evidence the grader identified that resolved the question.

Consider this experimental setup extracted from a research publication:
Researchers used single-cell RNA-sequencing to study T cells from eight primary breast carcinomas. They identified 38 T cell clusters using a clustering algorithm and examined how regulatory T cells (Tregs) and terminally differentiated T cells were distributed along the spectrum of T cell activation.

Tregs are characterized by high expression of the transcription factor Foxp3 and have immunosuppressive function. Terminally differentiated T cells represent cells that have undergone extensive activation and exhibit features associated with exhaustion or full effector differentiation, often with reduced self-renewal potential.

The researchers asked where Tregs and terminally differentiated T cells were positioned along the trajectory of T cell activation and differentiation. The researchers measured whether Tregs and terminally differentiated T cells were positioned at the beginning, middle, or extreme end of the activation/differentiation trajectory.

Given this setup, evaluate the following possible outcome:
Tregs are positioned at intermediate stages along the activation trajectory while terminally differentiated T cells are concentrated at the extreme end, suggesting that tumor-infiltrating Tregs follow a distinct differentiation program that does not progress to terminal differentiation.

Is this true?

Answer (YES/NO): NO